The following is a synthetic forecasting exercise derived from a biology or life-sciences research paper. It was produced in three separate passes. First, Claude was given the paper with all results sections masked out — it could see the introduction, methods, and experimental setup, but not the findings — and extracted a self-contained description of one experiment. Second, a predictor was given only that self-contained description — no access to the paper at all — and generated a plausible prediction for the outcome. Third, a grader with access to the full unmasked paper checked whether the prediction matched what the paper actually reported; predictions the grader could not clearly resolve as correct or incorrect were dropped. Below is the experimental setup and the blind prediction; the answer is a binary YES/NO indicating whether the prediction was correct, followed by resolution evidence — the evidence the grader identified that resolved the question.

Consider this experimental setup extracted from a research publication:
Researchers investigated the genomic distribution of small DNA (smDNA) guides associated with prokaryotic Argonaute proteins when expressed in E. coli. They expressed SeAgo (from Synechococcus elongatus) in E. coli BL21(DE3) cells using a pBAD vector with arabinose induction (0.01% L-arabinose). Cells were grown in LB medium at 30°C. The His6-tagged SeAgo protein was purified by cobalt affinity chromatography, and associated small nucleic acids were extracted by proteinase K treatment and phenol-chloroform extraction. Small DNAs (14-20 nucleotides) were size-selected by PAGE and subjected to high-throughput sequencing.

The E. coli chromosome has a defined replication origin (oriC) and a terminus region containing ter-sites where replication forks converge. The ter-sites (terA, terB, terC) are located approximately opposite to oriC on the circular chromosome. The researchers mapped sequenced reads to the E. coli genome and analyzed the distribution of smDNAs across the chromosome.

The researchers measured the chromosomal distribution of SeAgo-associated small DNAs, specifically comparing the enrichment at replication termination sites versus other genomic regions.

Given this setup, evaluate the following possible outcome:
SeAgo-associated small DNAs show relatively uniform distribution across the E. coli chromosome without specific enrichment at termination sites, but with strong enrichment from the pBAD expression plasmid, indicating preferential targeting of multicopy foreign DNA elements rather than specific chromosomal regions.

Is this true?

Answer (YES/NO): NO